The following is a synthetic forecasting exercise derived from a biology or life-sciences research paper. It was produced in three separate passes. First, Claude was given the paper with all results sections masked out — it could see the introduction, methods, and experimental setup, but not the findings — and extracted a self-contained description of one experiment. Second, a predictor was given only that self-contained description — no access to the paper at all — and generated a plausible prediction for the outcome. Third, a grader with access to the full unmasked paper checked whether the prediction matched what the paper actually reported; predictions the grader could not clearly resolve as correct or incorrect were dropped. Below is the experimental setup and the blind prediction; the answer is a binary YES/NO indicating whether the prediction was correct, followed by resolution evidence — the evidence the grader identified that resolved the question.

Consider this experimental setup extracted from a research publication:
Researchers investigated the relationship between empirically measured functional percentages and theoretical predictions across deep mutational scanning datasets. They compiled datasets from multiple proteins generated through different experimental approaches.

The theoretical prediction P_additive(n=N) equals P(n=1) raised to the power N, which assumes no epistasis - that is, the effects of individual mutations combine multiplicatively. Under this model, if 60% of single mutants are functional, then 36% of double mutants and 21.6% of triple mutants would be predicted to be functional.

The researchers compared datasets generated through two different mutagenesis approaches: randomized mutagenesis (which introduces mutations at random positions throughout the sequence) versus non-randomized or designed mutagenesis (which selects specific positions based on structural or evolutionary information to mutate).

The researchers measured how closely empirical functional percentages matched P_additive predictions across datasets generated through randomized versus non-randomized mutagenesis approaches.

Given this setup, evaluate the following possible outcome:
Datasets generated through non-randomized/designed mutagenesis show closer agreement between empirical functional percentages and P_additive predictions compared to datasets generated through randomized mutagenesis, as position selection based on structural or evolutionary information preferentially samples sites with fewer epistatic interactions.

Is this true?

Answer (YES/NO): NO